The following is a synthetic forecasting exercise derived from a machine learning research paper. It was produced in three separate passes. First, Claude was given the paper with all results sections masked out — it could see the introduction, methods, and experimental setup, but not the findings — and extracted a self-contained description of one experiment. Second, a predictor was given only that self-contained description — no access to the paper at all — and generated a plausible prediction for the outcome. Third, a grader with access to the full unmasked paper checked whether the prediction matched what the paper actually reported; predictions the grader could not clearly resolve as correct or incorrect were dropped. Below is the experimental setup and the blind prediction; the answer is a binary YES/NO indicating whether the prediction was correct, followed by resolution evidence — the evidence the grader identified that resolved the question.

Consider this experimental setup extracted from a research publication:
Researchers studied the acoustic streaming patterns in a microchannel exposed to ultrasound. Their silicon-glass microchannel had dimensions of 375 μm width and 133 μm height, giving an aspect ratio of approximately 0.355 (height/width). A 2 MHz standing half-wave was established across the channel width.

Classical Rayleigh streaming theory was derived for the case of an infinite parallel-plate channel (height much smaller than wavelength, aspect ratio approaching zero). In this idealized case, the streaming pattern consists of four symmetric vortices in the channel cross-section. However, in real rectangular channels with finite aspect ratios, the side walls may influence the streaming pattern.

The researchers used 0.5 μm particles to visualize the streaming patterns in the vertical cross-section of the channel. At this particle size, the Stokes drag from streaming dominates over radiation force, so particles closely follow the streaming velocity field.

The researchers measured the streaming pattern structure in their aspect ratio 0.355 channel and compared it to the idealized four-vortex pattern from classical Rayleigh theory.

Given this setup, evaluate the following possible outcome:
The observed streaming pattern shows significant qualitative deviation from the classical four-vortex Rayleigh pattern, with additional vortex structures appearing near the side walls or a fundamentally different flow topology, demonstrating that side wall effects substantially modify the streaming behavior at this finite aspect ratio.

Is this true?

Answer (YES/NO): NO